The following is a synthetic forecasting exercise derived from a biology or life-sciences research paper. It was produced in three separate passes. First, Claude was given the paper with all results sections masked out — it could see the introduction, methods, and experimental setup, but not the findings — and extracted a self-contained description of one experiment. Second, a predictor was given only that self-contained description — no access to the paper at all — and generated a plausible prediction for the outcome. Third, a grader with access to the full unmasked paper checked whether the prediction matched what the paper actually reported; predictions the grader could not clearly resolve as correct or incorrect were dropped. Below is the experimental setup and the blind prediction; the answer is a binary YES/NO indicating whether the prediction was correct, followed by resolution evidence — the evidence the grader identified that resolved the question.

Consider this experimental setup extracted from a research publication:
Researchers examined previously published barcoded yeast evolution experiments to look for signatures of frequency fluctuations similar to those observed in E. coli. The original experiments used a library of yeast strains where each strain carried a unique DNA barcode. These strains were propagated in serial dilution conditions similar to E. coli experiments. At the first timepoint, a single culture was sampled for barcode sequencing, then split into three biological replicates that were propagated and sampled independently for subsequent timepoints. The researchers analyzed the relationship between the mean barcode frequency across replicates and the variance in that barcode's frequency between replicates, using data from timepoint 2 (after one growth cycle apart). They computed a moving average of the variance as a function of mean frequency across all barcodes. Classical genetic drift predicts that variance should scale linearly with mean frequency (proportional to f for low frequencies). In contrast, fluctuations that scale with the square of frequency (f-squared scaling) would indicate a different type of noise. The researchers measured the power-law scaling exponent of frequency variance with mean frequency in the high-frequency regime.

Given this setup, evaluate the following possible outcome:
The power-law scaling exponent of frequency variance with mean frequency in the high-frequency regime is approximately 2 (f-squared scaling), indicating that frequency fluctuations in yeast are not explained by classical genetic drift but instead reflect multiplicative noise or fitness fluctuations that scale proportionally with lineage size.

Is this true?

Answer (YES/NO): YES